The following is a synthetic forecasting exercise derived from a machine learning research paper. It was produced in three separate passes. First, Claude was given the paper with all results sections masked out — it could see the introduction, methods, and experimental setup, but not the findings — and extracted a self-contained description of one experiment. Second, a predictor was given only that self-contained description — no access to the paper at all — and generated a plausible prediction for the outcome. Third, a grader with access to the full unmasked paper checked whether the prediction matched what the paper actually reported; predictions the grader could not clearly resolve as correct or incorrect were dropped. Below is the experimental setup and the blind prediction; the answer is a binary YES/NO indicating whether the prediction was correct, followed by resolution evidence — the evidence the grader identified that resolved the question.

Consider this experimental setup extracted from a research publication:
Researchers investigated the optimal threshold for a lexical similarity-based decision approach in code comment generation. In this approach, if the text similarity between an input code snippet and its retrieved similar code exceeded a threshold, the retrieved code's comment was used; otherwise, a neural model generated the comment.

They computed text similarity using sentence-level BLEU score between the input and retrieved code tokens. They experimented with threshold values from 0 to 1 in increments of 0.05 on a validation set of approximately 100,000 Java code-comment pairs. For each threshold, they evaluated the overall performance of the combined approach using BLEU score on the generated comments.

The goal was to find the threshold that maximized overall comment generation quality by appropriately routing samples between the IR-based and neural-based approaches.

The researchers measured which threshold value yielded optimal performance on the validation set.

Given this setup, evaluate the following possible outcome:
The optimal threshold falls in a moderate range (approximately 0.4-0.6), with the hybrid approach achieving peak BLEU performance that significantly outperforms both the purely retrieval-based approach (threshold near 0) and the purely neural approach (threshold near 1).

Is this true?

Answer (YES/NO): YES